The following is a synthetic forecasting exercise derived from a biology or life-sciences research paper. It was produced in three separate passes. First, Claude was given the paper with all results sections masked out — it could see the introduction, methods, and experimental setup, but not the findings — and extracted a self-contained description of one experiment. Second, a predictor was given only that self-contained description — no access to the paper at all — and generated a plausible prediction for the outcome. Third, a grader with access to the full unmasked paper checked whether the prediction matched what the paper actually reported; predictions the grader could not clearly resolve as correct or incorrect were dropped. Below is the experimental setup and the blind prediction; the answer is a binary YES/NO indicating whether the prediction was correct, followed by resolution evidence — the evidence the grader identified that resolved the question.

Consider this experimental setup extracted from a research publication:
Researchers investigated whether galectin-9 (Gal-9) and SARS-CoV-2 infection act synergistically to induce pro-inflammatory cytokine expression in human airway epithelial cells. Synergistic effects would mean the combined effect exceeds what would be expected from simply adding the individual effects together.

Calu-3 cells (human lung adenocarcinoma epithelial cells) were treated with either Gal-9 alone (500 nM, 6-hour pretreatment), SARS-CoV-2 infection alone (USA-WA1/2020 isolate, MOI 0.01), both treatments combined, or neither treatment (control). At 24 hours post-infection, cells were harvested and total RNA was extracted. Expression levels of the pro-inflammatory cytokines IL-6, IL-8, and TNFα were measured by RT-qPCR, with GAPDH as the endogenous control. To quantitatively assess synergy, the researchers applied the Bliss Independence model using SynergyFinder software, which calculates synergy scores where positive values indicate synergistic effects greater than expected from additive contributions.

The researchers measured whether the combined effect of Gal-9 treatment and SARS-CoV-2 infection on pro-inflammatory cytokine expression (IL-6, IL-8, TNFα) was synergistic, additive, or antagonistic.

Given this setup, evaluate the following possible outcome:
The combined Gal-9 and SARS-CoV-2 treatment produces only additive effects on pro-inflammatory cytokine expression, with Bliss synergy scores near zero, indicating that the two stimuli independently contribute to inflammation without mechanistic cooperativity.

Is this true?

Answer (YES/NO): NO